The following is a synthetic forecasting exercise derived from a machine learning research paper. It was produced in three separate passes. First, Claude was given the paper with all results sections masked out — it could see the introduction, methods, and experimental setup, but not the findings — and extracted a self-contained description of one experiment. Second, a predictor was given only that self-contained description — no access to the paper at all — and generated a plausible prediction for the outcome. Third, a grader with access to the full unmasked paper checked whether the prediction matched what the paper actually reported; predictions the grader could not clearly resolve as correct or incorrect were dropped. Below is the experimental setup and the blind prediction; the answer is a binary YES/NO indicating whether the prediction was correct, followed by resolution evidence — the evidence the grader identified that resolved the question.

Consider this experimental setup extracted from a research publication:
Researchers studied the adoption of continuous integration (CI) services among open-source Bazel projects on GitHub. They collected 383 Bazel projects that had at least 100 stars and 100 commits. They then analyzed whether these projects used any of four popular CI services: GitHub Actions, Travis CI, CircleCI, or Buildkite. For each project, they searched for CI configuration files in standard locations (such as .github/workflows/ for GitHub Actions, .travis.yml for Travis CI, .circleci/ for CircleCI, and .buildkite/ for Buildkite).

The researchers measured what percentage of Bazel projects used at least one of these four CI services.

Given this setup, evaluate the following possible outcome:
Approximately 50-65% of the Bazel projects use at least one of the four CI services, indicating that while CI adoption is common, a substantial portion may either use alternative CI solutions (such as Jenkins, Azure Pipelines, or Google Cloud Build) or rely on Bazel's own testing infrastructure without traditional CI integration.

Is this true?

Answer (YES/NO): NO